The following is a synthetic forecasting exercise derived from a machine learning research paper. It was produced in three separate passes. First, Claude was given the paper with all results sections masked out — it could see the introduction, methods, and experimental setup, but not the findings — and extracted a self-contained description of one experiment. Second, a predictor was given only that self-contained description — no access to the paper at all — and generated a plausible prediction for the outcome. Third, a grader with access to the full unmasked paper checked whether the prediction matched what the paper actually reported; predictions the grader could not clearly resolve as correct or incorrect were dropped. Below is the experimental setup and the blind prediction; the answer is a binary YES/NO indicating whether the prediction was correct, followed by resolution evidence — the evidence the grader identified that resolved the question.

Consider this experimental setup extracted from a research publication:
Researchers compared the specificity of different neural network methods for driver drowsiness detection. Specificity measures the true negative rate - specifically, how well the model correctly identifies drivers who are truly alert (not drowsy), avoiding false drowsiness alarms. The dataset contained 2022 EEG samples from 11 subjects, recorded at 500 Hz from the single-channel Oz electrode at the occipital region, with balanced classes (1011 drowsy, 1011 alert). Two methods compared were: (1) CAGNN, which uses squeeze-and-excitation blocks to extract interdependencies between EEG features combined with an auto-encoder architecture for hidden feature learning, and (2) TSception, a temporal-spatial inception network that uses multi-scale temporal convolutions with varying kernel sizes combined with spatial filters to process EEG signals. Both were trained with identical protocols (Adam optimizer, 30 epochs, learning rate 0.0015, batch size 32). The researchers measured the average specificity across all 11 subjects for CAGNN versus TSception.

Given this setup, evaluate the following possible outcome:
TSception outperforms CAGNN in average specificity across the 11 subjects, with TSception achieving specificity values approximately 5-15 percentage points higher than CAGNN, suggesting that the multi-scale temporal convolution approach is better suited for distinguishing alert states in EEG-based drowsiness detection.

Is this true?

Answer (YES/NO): NO